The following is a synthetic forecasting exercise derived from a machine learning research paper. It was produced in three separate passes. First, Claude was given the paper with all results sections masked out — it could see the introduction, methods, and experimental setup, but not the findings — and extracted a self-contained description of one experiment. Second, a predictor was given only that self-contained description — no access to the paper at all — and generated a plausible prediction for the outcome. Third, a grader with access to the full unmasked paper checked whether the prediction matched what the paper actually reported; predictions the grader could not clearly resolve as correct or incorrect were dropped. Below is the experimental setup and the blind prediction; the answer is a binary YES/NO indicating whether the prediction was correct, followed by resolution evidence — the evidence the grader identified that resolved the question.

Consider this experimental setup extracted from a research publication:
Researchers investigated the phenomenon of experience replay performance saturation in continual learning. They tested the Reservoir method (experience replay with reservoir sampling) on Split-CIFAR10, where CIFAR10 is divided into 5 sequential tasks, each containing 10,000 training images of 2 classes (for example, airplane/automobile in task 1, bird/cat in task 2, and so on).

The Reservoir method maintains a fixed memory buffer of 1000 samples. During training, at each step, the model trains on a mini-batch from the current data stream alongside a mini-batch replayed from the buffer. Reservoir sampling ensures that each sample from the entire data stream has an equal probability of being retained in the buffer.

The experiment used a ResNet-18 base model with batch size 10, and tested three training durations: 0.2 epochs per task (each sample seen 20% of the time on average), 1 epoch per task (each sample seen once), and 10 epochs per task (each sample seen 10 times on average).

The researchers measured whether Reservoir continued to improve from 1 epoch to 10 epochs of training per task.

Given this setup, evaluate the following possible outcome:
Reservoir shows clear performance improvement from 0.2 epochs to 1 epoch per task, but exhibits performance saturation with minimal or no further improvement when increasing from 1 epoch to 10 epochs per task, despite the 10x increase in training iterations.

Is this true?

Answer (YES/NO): NO